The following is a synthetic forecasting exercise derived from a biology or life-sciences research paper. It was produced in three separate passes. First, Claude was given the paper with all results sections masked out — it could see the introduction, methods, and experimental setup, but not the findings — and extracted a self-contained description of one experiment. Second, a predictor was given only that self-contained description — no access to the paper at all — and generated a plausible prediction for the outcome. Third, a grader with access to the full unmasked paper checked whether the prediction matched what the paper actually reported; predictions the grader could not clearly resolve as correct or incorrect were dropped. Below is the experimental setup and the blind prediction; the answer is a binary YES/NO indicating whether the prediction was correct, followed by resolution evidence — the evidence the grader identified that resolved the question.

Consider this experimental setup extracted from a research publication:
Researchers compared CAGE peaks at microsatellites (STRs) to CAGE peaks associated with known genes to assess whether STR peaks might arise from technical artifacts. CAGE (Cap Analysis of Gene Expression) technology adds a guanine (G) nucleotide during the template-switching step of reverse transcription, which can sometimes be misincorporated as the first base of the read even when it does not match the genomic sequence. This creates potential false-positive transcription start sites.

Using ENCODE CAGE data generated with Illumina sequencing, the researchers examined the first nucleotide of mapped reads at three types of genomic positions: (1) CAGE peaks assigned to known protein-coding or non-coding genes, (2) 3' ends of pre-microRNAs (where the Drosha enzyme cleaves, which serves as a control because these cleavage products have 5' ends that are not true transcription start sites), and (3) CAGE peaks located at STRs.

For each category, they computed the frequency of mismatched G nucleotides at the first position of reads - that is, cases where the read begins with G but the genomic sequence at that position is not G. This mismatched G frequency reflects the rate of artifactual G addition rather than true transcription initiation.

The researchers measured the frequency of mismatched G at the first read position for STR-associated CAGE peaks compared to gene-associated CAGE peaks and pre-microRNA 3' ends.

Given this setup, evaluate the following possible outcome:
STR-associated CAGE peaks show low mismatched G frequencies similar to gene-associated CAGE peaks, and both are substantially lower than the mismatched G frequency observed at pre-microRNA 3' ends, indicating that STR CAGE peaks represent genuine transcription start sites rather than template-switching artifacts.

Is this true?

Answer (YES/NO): NO